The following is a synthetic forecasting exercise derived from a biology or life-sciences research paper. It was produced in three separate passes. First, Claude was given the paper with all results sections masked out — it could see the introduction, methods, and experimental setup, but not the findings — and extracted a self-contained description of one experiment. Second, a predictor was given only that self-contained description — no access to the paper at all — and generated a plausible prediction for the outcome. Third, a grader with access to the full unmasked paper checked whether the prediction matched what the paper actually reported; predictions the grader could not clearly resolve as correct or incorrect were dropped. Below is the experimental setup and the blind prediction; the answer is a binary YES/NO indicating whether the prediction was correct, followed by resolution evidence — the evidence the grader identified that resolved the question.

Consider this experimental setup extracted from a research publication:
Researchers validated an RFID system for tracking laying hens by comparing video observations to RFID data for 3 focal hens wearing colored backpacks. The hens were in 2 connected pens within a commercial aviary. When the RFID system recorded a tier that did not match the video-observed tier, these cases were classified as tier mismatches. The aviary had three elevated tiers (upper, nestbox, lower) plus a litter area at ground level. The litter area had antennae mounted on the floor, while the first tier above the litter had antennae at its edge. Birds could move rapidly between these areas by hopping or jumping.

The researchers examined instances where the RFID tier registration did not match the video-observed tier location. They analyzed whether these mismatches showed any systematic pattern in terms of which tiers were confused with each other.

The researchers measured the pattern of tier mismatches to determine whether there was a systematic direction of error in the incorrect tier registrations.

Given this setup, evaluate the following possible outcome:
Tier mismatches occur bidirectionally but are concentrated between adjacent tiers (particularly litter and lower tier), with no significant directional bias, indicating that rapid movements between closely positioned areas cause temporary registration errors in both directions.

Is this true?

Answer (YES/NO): NO